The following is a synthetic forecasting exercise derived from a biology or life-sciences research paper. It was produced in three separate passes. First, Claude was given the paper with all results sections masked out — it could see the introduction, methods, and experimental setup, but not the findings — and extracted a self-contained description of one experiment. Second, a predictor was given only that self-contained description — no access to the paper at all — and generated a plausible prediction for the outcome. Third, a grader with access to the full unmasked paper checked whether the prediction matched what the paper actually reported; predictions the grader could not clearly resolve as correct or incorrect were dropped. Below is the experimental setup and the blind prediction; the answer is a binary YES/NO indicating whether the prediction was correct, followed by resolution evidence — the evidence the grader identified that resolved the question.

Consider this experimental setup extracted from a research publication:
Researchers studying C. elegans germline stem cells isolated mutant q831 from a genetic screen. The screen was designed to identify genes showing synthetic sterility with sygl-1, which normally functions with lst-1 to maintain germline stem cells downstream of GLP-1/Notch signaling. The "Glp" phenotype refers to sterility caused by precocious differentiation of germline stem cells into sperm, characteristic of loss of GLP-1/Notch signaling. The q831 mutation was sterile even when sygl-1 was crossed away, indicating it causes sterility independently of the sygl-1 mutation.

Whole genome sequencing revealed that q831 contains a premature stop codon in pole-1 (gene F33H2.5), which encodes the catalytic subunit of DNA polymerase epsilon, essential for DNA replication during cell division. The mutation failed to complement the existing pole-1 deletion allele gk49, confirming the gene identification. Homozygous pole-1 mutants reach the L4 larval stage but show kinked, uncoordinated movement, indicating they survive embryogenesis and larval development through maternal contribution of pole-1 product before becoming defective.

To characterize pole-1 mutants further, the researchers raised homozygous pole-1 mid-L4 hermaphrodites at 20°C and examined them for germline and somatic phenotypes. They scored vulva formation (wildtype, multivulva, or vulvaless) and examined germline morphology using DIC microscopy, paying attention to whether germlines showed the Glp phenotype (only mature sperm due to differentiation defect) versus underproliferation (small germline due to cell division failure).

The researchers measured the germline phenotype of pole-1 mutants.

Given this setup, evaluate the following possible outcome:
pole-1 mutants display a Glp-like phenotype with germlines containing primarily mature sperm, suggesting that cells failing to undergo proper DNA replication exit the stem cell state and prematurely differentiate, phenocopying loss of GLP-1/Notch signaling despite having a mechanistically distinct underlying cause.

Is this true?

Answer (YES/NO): NO